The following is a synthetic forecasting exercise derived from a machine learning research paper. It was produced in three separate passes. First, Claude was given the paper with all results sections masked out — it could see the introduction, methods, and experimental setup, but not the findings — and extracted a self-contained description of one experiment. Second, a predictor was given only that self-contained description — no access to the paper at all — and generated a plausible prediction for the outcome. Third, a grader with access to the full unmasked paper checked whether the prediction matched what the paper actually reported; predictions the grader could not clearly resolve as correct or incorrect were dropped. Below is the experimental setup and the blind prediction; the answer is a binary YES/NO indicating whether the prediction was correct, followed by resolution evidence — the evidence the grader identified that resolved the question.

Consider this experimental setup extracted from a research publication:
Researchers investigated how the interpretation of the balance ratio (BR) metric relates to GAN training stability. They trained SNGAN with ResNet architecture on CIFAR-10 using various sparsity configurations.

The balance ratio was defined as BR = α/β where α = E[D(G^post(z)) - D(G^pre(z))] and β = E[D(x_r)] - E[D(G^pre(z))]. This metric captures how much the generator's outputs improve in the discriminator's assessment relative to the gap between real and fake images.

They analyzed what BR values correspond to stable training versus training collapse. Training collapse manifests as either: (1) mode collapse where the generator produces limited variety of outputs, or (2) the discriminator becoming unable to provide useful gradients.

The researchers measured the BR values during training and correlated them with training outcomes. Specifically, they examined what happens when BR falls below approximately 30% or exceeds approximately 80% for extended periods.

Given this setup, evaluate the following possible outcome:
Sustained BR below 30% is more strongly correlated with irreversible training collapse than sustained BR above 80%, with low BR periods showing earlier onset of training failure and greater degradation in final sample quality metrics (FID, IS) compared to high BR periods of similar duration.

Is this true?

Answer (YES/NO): NO